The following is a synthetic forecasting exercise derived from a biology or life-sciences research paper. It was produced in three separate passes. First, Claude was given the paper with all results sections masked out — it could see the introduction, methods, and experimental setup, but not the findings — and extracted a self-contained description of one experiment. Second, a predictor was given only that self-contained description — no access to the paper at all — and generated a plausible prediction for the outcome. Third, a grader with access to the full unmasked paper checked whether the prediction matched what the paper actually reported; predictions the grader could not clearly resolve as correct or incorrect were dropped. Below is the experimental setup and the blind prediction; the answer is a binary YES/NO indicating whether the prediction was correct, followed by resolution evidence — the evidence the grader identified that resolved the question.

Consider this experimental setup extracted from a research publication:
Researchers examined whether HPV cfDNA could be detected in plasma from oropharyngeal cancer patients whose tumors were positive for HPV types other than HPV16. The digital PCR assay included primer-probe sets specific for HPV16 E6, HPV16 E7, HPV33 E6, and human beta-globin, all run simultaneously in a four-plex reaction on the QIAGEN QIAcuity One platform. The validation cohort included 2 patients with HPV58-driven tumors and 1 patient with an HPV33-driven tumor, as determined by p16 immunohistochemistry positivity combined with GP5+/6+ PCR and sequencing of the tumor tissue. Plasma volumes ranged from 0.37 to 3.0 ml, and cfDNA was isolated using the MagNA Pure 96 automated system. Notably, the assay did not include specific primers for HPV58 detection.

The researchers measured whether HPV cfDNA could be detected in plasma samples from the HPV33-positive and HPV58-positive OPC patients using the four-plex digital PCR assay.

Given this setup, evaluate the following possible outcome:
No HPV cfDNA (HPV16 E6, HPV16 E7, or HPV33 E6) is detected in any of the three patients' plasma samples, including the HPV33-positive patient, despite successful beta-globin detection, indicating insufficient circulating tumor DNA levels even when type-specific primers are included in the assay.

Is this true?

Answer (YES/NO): NO